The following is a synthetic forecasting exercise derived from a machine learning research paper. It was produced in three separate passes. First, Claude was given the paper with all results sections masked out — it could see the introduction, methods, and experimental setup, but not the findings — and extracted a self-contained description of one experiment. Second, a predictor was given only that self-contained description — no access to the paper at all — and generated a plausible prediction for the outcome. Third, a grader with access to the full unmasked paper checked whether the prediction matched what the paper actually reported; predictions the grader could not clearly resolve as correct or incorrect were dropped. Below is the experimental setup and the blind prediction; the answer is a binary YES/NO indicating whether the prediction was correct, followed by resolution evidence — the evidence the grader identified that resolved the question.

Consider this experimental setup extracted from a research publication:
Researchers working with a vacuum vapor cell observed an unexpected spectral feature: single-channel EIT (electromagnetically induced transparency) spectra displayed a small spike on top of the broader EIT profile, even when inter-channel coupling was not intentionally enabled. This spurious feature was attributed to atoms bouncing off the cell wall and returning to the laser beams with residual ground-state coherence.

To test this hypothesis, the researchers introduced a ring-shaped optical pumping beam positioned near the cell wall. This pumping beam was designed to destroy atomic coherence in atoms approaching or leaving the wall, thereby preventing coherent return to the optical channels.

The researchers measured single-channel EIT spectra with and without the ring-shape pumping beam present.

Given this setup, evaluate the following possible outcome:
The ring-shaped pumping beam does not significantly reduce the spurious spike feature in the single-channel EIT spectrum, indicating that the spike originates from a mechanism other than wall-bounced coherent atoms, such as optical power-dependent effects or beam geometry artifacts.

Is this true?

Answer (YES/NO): NO